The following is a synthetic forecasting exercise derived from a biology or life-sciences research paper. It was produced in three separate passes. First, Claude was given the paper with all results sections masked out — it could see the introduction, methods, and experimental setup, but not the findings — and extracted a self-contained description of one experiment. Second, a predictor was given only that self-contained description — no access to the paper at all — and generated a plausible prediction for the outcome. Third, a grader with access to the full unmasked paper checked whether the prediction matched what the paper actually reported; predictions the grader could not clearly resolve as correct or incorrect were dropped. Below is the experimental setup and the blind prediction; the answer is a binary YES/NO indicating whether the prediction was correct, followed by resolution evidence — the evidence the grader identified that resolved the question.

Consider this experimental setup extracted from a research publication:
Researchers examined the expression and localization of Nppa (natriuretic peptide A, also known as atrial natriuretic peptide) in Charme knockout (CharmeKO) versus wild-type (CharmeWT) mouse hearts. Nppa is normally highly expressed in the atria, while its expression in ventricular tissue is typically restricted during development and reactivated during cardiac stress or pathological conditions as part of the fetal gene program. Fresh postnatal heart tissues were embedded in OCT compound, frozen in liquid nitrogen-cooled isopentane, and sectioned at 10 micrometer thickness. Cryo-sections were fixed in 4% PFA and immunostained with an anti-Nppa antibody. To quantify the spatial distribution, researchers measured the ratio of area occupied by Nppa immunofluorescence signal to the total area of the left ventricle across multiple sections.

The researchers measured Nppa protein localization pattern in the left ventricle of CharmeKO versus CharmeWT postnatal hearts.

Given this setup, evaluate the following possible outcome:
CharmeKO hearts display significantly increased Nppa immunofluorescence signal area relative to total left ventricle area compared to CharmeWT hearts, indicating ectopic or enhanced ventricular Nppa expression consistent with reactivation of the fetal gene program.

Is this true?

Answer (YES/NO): NO